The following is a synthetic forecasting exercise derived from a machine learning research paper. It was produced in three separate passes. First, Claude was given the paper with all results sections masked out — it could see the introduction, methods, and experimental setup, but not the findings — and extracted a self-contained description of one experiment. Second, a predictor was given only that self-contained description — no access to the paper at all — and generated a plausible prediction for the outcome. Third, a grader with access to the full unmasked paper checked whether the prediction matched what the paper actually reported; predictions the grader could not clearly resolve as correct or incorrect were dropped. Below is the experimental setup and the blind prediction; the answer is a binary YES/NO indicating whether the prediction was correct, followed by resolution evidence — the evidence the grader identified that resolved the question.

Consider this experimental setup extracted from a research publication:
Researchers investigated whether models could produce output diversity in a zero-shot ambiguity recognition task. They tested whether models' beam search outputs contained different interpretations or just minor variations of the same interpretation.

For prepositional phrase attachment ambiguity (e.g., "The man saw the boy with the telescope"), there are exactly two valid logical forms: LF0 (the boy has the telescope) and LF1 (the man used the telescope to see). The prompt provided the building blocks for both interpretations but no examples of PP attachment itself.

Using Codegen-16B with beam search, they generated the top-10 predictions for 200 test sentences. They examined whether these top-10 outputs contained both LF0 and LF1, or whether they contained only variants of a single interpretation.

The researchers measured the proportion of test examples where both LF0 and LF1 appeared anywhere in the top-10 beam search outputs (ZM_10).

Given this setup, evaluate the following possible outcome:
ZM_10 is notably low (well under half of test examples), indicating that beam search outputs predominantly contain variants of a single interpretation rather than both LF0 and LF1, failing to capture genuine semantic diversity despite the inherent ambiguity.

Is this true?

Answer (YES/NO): YES